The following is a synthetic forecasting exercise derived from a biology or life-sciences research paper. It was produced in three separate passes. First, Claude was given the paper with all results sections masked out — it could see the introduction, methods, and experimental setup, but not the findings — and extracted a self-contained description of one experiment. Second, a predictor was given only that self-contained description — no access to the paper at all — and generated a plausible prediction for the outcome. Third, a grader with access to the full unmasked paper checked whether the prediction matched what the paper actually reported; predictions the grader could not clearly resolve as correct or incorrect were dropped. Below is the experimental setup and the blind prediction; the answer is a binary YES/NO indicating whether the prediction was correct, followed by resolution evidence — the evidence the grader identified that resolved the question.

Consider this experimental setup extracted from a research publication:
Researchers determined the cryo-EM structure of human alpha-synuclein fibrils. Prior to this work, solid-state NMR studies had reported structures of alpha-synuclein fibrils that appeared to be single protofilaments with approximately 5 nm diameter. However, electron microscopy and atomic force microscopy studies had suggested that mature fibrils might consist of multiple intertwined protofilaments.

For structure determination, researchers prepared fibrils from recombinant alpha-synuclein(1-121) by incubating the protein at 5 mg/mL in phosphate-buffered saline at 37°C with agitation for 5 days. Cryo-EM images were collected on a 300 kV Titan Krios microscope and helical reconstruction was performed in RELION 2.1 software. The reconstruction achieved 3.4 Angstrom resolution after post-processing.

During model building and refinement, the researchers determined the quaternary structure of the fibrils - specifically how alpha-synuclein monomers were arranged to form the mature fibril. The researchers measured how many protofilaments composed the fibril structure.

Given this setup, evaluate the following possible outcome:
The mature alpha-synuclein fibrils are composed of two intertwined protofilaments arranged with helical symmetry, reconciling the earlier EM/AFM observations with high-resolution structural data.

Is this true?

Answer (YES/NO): YES